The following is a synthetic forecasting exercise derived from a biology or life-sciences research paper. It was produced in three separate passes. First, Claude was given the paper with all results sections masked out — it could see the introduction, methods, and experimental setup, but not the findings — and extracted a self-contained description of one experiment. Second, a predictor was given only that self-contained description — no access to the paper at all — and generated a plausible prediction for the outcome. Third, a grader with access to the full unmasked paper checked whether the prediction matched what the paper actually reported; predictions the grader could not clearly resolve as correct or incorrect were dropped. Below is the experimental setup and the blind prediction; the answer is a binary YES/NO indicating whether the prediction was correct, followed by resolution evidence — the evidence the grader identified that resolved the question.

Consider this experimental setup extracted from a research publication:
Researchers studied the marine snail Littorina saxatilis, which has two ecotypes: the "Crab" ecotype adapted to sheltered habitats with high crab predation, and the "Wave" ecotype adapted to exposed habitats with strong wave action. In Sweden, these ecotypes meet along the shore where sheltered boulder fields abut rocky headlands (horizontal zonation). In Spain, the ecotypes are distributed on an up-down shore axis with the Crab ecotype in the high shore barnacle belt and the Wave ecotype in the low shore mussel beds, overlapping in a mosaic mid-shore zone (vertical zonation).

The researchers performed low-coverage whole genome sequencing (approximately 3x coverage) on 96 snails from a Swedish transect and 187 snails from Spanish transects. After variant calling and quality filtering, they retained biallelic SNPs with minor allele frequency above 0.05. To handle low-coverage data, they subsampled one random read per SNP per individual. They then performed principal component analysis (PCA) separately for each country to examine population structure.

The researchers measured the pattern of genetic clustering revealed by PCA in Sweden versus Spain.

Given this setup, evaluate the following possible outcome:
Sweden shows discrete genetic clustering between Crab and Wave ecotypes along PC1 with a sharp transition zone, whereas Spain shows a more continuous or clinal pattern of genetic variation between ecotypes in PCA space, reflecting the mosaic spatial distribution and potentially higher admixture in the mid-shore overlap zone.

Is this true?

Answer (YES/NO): NO